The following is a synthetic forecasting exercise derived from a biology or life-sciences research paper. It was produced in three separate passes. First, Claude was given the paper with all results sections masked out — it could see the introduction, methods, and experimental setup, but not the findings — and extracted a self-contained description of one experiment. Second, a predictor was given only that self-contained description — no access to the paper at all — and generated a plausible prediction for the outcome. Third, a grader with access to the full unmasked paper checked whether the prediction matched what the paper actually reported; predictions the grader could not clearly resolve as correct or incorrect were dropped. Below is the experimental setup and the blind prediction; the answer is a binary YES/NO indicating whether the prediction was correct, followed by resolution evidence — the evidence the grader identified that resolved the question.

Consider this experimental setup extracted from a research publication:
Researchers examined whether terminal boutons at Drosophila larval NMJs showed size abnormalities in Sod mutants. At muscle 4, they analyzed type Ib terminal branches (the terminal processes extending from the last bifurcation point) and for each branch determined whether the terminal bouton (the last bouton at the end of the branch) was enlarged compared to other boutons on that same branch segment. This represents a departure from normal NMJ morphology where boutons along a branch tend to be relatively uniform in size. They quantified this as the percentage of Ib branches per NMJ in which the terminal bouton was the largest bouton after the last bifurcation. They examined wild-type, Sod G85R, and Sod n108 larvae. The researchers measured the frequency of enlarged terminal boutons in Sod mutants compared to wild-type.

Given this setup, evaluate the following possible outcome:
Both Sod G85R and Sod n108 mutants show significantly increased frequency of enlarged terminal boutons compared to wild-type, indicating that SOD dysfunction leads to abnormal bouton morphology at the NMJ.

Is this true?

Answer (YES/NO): YES